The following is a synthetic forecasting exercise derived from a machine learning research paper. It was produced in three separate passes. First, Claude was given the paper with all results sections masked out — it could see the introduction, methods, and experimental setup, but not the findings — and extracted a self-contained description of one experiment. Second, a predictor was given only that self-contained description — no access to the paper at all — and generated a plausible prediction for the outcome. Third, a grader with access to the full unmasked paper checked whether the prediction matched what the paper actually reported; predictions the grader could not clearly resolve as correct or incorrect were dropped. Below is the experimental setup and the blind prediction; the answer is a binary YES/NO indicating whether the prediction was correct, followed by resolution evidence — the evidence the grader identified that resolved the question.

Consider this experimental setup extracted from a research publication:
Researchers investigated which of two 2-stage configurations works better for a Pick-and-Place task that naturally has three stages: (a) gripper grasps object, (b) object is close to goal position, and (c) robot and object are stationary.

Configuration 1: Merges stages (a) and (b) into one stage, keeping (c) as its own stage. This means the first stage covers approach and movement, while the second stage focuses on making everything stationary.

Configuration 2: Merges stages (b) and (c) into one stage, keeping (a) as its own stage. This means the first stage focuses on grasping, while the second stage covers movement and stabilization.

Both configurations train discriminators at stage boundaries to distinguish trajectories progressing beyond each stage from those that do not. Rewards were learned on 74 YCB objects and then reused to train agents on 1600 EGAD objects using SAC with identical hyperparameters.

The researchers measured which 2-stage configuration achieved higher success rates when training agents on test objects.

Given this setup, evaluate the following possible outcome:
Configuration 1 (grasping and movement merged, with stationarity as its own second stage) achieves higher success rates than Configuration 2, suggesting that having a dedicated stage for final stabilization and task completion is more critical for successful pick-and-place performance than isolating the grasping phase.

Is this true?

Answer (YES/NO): YES